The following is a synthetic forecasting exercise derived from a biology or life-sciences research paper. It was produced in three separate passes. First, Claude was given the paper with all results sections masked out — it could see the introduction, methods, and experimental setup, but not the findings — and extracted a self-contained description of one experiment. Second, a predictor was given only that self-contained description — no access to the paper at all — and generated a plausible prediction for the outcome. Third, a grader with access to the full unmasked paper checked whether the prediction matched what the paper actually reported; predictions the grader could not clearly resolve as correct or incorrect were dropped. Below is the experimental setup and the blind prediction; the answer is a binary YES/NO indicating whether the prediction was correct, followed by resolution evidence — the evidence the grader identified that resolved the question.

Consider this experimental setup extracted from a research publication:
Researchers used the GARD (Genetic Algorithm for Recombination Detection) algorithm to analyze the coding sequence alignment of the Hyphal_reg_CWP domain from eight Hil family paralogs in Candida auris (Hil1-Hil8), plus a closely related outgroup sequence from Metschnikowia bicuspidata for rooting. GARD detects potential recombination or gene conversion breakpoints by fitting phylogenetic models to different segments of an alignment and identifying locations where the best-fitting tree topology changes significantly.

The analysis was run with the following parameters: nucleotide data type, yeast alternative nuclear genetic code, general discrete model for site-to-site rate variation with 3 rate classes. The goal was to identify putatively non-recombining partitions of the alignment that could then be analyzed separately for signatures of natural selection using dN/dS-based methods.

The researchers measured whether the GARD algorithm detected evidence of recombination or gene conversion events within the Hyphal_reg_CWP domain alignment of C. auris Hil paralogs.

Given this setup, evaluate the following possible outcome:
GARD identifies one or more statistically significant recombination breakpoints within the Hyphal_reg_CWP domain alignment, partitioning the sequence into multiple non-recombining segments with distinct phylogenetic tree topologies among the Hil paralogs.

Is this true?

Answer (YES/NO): YES